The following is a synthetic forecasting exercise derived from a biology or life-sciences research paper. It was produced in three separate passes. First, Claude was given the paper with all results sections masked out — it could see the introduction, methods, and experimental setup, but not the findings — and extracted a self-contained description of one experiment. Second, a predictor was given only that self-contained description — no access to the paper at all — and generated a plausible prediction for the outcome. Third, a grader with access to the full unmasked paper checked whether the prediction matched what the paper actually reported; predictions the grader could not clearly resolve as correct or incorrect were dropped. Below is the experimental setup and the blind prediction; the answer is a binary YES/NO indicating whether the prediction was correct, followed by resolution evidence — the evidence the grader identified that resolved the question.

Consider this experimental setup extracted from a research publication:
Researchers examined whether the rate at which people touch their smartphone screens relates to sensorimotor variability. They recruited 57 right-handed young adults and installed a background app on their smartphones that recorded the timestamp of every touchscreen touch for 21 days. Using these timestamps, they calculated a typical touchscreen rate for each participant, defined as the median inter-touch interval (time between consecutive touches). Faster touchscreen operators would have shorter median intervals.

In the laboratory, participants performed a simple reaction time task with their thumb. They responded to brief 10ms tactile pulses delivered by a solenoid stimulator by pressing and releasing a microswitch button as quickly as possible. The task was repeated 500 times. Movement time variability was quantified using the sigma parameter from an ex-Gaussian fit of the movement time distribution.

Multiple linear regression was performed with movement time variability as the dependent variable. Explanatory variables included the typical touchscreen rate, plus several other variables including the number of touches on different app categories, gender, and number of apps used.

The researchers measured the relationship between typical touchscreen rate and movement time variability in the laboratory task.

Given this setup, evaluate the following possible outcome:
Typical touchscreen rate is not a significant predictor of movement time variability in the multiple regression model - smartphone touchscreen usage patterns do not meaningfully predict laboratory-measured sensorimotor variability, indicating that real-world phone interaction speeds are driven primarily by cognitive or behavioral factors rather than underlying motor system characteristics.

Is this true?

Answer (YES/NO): NO